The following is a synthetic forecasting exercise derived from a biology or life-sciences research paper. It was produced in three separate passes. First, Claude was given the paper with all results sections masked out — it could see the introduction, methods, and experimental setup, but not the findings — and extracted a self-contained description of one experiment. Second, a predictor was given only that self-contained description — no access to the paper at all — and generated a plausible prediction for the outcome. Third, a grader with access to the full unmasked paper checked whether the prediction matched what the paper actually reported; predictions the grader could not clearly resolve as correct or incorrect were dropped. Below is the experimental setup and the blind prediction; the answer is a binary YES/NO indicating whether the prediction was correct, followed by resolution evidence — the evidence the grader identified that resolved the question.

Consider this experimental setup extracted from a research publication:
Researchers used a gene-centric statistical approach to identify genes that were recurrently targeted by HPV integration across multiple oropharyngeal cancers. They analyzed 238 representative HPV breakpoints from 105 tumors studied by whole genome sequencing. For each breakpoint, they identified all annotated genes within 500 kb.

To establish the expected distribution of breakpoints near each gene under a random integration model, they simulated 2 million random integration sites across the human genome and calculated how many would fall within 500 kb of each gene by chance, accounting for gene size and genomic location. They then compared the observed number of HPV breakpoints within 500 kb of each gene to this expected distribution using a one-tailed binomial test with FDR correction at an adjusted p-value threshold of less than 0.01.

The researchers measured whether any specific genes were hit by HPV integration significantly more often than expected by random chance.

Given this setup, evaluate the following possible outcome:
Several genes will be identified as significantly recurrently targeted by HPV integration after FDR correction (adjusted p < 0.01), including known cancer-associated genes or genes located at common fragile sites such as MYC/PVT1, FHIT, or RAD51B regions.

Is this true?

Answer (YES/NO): YES